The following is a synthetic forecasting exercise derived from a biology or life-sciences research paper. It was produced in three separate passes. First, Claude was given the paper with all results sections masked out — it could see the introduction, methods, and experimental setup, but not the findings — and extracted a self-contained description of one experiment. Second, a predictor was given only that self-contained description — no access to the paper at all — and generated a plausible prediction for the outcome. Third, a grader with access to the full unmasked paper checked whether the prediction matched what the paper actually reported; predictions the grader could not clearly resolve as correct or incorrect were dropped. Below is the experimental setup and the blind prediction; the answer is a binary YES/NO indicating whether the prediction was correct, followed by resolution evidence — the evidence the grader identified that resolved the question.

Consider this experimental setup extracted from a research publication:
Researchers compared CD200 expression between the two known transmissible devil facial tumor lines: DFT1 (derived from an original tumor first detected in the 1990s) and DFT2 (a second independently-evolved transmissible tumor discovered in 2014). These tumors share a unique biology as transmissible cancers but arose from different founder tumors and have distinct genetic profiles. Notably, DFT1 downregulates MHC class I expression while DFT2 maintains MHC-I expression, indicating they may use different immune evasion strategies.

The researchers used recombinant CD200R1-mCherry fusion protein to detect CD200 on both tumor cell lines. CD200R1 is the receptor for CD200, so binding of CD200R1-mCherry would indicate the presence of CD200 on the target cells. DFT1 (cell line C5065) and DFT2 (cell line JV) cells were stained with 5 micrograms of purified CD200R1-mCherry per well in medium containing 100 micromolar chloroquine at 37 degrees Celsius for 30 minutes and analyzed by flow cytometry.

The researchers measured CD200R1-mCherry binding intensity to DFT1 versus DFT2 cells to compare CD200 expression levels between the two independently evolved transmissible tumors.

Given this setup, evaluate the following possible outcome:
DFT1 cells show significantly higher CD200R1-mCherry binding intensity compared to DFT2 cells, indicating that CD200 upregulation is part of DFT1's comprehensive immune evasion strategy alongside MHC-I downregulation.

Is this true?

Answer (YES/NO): NO